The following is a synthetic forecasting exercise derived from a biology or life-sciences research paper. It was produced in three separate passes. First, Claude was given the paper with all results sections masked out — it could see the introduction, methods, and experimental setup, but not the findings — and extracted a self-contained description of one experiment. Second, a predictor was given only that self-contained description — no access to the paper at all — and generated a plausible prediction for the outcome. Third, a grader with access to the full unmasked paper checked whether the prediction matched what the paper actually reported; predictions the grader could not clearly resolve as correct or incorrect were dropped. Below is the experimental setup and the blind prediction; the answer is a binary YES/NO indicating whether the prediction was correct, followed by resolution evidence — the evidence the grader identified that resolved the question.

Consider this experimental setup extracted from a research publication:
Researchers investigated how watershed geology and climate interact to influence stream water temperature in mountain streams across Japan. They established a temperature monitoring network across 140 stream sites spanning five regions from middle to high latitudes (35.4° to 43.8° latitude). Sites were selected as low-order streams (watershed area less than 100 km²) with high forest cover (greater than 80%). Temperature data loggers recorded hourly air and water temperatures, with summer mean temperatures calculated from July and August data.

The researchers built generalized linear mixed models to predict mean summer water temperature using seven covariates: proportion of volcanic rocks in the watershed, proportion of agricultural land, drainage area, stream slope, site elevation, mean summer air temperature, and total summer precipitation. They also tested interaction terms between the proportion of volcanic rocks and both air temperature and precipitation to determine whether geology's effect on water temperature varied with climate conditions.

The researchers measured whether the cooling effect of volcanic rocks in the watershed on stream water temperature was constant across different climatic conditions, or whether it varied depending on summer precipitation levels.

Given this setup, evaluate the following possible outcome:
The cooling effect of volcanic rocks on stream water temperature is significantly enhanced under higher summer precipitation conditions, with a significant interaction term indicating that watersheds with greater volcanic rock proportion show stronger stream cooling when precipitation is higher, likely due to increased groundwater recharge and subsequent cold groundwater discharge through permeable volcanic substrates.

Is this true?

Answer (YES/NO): NO